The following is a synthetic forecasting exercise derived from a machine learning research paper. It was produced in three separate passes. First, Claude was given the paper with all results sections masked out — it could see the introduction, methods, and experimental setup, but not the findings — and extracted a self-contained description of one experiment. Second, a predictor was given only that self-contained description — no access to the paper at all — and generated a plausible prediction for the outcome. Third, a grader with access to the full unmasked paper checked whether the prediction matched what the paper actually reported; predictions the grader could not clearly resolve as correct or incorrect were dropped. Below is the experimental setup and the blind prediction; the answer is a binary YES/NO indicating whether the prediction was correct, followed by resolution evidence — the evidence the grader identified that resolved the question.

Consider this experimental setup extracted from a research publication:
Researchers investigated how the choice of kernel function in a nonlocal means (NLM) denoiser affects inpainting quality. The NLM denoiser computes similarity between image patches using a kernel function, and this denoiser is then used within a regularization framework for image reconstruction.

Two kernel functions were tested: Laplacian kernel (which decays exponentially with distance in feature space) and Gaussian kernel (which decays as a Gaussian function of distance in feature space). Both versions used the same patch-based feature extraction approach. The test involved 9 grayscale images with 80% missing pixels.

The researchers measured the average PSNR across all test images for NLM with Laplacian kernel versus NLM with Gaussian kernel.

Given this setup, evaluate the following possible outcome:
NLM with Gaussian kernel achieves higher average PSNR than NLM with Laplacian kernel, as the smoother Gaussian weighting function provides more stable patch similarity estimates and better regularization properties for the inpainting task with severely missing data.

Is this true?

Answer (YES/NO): YES